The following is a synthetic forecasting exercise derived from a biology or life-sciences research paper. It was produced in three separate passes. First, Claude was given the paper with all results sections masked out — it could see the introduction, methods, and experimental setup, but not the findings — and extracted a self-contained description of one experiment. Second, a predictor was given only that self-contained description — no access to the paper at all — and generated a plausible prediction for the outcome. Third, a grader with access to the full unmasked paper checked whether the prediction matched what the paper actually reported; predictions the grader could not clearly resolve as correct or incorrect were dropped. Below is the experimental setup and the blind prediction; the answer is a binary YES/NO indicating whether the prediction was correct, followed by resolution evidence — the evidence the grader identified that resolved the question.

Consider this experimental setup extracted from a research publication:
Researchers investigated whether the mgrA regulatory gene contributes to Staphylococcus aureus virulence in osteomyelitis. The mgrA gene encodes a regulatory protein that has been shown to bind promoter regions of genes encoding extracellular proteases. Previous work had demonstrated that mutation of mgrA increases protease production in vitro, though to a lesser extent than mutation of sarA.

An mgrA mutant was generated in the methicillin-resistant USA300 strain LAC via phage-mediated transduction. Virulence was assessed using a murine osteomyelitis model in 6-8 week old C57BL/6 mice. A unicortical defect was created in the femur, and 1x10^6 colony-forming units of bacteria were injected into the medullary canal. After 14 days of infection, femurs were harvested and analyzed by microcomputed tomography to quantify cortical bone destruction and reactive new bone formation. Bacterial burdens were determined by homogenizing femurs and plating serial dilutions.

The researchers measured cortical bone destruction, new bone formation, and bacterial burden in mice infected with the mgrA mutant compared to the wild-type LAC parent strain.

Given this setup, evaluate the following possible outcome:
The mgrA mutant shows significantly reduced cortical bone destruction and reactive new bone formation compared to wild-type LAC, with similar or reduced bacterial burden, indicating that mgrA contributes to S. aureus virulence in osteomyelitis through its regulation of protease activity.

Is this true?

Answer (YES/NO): NO